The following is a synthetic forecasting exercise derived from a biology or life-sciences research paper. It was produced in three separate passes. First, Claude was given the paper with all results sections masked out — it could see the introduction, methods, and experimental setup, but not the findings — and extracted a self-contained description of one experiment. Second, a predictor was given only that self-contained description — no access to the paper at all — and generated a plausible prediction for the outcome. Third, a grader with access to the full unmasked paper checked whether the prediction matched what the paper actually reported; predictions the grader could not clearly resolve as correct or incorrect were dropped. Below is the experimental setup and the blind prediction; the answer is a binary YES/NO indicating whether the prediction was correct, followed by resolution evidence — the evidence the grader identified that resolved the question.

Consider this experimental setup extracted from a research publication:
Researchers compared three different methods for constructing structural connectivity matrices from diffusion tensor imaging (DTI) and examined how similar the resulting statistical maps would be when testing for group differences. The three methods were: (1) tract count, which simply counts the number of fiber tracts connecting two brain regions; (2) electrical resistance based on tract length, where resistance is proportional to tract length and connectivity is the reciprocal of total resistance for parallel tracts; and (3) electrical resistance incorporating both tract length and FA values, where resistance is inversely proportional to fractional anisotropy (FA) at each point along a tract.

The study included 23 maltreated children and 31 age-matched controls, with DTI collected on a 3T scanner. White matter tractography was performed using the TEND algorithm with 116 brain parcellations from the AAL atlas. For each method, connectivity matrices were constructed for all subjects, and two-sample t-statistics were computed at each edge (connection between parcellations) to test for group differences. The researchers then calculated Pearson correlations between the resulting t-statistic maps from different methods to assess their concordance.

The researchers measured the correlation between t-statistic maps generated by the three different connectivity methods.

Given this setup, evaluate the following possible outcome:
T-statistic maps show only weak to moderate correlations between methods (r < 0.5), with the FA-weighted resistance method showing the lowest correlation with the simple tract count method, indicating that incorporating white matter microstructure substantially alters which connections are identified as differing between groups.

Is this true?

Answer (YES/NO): NO